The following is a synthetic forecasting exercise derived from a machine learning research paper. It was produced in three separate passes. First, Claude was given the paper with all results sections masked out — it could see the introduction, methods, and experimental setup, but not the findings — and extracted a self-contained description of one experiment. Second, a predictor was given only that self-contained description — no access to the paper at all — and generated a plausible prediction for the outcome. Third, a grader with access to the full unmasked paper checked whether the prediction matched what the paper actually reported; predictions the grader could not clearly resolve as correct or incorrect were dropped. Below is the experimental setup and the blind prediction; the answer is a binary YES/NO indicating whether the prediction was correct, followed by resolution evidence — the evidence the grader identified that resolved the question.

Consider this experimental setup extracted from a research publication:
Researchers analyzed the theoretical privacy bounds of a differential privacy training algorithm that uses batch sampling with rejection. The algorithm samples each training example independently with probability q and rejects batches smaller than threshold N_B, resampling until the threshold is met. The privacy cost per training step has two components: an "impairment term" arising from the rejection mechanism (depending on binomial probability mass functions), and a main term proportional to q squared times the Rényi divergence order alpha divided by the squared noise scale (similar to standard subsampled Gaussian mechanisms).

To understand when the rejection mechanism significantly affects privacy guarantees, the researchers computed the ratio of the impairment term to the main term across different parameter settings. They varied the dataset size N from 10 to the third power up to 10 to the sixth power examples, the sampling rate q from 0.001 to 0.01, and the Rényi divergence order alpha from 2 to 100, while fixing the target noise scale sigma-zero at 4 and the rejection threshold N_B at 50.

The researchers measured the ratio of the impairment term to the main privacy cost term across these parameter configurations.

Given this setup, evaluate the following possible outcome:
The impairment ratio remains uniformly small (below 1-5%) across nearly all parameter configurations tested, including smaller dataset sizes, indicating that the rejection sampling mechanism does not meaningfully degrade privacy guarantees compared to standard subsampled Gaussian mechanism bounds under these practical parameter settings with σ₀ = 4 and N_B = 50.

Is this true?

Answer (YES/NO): YES